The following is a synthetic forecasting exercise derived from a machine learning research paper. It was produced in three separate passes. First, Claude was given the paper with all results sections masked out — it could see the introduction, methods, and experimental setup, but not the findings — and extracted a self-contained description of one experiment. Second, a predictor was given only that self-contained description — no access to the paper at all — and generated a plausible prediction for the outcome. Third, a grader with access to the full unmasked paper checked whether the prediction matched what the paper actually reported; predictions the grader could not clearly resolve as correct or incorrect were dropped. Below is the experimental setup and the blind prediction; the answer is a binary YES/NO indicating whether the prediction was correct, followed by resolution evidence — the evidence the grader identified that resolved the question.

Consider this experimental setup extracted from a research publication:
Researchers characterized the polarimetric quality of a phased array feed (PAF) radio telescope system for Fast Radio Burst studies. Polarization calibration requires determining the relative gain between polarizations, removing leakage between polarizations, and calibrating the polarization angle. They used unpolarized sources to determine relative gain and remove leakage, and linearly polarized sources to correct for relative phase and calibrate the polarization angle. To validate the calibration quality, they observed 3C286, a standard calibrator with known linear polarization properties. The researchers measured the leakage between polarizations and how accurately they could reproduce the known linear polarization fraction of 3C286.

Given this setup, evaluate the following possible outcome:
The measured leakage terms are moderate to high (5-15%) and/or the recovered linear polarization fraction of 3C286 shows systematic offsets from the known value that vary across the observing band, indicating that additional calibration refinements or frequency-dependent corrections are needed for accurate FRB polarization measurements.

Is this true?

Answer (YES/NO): NO